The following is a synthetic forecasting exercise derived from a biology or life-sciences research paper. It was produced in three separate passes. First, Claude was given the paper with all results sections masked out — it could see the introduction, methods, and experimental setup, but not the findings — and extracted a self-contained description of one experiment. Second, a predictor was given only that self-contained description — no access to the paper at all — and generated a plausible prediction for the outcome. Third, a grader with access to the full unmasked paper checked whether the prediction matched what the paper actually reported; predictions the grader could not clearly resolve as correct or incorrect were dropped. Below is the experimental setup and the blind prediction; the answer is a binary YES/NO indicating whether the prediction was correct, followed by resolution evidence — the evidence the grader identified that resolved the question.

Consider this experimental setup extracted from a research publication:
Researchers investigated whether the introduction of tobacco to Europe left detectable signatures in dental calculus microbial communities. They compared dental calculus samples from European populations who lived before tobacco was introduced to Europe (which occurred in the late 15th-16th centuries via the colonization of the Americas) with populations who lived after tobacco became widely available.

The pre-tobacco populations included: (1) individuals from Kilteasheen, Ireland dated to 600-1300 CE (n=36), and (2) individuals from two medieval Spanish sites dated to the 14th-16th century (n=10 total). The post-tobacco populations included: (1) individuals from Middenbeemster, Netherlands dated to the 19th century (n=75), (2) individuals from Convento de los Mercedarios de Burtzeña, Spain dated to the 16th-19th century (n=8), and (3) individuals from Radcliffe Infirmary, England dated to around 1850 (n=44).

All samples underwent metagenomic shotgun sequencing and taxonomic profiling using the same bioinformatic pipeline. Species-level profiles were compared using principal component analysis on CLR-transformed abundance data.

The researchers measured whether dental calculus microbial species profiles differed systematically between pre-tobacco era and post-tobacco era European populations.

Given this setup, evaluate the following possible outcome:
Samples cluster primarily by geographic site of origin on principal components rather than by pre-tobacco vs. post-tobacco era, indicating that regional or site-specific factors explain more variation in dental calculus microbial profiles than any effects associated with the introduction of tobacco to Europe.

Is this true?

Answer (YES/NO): NO